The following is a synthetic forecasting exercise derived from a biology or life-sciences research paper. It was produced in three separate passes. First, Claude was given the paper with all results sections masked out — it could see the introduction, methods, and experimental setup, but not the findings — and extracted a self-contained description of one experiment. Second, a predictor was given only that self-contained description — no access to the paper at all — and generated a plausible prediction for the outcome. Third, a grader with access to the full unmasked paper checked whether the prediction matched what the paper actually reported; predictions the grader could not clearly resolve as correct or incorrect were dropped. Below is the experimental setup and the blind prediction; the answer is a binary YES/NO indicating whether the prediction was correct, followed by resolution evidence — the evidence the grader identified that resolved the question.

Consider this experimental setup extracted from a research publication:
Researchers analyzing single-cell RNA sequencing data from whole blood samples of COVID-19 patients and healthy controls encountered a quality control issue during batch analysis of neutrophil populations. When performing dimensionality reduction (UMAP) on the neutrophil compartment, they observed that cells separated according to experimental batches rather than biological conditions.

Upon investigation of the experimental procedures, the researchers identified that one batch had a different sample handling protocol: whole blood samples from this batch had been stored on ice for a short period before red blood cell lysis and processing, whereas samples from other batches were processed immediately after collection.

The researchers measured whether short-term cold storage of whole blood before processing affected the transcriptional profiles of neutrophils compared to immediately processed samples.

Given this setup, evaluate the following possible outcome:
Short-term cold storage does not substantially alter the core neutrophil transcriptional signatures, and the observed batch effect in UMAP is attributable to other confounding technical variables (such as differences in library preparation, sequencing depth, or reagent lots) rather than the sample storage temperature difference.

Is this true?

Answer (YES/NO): NO